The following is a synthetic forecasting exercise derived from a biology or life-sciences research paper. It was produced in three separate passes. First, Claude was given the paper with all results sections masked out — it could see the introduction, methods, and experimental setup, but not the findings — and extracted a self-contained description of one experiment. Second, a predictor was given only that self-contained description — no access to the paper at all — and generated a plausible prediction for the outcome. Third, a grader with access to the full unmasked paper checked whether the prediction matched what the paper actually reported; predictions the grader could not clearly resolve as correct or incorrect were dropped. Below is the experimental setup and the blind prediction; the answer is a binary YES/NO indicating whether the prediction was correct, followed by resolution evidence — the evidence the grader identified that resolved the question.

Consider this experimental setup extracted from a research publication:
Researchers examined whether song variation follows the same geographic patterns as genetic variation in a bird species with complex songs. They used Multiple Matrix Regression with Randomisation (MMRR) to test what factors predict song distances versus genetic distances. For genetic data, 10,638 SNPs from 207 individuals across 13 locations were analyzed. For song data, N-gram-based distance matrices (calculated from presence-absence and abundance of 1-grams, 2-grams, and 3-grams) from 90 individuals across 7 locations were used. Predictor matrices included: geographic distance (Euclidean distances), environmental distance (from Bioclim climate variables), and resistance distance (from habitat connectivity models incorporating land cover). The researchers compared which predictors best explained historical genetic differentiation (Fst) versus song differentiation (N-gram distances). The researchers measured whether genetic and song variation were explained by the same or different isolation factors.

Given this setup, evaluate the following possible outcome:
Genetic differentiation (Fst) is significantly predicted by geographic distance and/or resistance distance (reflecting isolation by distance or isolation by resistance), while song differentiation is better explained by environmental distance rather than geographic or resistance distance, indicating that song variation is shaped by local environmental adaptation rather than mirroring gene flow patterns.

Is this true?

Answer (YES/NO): NO